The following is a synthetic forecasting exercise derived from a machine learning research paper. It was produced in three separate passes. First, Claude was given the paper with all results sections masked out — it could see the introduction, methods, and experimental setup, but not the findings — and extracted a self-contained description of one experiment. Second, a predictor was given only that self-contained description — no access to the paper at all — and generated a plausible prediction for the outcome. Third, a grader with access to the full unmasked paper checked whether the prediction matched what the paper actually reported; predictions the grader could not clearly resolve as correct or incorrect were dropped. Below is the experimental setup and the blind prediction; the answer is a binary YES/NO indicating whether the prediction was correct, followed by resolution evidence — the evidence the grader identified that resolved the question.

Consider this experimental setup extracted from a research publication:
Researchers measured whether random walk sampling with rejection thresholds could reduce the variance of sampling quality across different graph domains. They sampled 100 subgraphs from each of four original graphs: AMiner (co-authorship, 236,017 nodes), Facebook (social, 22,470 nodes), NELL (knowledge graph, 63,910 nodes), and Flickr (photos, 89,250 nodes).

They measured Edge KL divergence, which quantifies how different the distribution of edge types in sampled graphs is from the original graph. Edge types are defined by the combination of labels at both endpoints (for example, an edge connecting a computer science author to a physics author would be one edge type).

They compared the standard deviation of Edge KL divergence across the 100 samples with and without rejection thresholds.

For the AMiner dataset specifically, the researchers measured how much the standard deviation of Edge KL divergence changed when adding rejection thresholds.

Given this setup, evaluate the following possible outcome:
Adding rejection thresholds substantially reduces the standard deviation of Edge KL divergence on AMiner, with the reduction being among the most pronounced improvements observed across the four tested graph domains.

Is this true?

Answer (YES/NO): YES